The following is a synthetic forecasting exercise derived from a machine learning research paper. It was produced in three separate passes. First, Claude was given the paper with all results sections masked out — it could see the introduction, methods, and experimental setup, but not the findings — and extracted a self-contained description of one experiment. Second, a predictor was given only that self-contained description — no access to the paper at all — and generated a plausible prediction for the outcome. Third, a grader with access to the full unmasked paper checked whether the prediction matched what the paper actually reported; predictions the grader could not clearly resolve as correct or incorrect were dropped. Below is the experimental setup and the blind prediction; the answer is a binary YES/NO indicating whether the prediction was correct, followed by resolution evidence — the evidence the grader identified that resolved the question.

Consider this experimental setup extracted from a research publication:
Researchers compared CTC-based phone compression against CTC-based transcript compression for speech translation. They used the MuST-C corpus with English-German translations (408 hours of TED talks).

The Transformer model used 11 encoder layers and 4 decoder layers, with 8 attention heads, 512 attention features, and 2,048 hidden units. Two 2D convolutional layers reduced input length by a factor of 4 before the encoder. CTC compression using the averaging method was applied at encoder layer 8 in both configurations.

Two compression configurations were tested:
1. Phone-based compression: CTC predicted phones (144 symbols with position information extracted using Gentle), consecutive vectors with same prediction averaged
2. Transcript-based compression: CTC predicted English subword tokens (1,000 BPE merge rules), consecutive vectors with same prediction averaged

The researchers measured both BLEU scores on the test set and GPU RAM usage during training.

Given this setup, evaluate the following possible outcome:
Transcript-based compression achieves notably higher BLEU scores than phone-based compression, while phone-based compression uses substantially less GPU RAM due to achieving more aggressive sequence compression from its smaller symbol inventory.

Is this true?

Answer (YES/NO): NO